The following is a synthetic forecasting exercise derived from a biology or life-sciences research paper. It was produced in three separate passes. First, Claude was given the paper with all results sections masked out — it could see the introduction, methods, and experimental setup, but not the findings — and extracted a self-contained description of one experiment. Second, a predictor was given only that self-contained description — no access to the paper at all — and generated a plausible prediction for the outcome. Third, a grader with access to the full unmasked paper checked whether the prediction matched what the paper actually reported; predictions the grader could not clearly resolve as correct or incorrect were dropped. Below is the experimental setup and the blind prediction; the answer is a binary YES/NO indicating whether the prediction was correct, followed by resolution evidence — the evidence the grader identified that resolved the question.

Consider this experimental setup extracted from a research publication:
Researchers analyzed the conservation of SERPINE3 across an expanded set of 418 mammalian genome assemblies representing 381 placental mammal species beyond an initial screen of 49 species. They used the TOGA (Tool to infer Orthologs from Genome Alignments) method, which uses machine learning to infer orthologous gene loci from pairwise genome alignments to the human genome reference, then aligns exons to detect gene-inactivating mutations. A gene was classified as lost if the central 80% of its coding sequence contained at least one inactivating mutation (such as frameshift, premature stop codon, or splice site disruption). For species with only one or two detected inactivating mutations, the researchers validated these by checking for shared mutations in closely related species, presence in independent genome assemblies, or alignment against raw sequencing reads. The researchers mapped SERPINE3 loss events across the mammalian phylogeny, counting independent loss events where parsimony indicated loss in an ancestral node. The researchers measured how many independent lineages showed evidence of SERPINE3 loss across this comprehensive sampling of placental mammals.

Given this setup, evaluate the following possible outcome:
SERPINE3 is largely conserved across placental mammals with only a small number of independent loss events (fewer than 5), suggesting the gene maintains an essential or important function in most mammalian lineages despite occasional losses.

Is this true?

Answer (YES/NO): NO